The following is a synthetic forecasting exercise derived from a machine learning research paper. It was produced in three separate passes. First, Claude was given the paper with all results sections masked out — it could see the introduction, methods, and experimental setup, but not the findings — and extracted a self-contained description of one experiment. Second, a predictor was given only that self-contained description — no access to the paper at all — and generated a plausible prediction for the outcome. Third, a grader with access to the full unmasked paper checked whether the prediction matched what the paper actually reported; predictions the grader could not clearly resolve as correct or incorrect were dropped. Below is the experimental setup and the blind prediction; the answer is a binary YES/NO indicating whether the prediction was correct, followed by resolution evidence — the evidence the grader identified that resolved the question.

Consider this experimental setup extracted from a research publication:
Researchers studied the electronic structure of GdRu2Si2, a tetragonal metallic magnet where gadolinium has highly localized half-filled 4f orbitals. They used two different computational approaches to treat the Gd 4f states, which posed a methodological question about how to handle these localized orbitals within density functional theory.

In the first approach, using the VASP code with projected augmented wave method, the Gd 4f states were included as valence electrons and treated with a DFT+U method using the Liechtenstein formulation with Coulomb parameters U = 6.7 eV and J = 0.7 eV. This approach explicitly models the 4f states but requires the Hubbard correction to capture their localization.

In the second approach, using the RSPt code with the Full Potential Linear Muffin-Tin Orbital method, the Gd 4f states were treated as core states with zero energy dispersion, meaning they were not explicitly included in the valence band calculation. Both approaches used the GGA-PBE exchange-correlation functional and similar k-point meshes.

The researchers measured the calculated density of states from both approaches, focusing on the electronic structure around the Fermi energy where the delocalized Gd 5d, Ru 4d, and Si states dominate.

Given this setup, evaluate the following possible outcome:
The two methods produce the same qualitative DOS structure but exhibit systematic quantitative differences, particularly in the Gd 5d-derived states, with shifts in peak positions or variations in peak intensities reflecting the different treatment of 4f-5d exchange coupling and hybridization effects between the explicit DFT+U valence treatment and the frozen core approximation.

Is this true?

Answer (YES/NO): NO